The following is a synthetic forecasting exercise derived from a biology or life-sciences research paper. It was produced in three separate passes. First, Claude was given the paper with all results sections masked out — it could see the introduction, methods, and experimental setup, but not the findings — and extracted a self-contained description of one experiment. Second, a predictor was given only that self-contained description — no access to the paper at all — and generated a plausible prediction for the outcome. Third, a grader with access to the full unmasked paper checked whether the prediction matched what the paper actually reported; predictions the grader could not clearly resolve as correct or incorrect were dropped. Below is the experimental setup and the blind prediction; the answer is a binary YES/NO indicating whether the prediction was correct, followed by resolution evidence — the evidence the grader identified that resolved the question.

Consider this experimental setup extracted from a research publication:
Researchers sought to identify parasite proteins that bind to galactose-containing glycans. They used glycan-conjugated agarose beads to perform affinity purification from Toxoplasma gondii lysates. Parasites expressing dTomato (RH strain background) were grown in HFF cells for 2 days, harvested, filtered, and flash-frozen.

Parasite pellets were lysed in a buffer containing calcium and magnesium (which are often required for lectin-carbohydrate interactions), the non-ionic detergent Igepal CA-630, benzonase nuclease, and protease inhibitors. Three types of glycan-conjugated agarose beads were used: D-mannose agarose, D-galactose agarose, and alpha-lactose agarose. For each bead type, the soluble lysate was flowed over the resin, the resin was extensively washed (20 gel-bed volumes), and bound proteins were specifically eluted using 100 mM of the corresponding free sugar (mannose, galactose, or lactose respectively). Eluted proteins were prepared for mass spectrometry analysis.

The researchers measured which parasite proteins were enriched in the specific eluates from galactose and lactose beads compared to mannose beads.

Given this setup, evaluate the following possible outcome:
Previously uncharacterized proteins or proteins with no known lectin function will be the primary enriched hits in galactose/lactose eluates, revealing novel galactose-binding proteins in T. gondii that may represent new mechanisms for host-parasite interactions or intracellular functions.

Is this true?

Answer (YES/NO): NO